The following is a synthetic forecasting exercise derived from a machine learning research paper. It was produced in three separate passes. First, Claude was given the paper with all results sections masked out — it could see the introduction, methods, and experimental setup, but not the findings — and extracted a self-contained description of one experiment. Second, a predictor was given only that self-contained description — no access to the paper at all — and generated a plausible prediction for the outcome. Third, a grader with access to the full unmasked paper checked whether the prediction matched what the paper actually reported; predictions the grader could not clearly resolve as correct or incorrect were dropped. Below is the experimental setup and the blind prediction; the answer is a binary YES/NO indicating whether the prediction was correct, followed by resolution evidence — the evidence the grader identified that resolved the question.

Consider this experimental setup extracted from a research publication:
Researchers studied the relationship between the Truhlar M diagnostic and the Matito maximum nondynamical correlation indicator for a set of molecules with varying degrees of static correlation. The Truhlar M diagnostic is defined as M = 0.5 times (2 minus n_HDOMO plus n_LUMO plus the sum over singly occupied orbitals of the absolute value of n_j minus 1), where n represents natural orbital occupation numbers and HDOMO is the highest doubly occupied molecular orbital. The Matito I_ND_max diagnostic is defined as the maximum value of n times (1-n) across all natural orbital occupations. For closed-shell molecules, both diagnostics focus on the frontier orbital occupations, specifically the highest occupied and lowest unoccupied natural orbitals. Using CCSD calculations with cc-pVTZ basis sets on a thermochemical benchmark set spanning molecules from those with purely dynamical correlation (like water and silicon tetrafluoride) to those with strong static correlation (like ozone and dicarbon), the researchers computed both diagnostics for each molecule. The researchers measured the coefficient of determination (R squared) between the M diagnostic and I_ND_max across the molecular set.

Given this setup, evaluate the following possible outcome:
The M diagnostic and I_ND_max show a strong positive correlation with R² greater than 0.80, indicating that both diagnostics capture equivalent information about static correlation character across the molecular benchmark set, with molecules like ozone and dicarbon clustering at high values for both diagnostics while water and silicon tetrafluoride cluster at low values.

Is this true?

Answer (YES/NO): YES